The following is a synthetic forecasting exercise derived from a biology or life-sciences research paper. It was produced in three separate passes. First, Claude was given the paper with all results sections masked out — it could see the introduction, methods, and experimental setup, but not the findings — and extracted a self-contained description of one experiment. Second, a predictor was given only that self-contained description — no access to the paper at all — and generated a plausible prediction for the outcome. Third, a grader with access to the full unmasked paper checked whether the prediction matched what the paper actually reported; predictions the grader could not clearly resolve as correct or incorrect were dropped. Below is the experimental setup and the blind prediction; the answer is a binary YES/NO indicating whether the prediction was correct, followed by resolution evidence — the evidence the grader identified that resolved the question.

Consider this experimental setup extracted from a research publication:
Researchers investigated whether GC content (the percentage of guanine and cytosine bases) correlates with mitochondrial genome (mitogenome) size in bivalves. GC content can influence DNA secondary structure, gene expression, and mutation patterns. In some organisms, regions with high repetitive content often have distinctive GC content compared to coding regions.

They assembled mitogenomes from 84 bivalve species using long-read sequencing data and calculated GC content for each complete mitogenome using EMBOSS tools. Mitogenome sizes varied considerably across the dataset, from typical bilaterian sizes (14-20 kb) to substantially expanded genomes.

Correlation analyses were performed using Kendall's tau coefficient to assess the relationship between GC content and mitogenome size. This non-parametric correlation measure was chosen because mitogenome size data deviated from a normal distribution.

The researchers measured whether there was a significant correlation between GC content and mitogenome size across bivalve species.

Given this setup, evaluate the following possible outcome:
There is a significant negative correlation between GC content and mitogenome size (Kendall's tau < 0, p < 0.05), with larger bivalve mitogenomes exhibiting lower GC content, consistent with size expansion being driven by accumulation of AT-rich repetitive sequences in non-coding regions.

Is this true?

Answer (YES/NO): NO